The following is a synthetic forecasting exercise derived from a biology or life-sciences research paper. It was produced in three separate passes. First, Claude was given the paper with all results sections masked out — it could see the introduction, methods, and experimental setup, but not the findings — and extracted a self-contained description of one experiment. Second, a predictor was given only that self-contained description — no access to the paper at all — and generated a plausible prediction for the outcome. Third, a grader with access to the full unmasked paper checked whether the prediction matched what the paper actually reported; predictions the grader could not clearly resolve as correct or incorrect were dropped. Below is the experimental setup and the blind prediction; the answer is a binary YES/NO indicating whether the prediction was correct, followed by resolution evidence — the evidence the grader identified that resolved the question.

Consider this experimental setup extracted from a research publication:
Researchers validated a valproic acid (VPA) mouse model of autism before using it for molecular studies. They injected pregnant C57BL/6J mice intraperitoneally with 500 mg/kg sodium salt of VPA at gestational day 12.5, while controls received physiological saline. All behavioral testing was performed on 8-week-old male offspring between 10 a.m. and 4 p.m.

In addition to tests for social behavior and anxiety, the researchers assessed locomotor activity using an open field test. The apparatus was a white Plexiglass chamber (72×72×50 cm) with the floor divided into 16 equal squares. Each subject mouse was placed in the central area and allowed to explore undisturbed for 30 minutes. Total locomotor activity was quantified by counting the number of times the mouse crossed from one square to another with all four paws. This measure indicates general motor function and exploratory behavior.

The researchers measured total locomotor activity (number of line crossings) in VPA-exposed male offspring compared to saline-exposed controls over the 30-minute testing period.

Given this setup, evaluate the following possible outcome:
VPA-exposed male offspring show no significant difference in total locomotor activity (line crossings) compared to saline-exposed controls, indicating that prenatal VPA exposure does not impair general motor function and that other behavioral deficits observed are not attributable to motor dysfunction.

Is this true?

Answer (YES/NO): NO